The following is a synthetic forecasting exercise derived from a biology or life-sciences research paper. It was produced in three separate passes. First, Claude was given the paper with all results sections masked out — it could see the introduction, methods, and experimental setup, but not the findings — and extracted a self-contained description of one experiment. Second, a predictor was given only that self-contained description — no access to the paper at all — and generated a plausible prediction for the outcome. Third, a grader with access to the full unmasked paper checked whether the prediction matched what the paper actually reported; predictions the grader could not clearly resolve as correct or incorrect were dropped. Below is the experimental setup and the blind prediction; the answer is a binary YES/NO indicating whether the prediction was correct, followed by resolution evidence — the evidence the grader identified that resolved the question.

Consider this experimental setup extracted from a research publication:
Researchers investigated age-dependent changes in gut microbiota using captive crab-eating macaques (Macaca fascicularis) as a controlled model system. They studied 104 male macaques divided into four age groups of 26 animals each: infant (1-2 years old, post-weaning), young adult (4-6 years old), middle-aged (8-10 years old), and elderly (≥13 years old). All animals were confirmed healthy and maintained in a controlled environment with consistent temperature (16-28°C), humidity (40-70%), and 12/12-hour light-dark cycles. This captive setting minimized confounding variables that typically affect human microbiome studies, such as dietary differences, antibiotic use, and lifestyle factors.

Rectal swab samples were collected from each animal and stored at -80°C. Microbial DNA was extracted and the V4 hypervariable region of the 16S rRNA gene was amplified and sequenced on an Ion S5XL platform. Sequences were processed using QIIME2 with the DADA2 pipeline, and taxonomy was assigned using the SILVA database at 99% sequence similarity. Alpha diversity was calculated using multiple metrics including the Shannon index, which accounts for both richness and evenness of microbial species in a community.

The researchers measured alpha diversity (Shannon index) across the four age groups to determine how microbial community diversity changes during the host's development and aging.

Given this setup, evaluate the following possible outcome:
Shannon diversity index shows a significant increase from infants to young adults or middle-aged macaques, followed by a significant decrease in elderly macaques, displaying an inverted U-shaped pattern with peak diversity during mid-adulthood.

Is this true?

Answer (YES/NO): NO